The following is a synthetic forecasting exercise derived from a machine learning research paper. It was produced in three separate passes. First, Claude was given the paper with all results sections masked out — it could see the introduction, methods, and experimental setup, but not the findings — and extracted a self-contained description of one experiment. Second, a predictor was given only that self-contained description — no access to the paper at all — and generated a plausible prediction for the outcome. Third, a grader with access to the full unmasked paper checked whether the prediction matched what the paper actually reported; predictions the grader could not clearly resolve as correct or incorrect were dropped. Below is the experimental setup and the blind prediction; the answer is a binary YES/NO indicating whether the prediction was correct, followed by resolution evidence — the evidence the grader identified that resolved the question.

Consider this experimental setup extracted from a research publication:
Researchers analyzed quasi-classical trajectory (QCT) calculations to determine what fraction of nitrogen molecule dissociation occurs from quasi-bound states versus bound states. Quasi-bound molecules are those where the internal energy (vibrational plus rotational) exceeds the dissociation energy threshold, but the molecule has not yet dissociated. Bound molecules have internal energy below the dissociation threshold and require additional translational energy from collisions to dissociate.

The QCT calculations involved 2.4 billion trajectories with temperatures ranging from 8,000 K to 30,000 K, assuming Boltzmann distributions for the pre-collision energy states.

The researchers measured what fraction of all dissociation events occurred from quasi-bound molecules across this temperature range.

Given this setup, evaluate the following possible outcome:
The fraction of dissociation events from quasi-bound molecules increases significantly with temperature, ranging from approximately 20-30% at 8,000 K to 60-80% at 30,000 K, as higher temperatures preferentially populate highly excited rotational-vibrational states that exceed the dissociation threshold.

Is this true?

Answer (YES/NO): NO